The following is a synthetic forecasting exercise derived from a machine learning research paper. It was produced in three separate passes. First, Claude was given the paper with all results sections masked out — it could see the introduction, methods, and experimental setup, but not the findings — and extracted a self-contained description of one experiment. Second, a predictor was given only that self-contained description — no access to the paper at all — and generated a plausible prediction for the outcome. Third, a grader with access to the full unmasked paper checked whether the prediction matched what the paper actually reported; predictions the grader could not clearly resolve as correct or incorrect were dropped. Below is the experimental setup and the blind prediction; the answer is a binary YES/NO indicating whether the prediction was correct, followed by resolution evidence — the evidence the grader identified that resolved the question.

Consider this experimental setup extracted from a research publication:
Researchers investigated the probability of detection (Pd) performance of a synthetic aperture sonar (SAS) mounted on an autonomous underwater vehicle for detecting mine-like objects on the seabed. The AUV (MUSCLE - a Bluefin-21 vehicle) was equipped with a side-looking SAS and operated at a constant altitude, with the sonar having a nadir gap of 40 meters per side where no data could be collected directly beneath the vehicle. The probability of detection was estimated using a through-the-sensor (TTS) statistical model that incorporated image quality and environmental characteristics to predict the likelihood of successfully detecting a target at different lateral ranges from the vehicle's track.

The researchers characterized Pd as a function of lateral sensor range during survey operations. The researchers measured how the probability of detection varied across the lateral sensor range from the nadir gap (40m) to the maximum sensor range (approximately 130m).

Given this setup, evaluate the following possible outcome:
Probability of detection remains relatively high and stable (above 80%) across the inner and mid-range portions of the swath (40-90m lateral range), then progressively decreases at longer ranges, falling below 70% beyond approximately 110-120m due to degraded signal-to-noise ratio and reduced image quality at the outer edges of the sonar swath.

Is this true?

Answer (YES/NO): NO